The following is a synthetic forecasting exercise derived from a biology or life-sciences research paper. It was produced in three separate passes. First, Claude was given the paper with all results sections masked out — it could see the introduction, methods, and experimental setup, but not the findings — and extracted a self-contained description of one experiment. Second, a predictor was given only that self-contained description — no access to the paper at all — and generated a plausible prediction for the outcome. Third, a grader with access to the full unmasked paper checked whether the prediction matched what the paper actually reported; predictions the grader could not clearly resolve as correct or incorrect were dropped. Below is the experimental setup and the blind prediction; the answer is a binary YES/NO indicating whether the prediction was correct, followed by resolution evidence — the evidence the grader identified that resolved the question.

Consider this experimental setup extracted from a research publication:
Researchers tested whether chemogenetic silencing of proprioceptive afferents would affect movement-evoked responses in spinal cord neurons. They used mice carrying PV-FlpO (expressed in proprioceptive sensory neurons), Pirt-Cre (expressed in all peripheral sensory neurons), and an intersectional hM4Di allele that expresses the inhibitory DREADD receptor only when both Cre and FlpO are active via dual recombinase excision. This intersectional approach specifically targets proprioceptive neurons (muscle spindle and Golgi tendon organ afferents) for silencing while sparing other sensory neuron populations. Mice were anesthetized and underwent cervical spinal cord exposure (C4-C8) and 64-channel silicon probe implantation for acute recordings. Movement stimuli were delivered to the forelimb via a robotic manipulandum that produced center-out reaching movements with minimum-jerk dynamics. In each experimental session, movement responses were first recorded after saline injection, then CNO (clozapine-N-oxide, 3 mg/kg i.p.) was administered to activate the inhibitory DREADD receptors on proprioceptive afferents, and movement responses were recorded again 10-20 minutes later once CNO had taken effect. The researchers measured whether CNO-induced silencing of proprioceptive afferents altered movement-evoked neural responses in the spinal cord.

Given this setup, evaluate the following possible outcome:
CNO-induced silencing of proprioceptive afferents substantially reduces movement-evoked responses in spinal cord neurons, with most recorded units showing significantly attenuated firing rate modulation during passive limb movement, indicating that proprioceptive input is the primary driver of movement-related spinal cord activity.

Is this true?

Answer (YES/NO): NO